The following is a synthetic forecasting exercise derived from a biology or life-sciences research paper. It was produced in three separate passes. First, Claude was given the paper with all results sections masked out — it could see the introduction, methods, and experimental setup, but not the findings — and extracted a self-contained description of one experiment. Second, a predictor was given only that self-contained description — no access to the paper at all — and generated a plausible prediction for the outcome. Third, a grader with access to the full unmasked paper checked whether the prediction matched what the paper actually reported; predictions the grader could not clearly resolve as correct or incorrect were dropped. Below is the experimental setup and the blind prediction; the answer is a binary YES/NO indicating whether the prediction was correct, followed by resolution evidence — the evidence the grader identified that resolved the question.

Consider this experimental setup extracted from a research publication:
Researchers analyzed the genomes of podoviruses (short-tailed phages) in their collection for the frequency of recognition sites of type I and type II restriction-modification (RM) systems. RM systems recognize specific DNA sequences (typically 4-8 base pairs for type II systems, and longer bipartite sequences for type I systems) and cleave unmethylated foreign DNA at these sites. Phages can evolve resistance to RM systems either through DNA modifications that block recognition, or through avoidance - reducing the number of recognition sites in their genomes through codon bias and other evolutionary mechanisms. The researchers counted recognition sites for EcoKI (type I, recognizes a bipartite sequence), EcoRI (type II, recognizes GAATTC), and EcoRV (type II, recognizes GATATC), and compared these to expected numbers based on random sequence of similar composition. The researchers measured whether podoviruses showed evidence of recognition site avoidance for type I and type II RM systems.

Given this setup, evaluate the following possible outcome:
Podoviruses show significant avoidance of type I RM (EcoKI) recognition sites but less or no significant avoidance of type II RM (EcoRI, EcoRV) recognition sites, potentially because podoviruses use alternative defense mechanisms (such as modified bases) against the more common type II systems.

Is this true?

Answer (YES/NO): NO